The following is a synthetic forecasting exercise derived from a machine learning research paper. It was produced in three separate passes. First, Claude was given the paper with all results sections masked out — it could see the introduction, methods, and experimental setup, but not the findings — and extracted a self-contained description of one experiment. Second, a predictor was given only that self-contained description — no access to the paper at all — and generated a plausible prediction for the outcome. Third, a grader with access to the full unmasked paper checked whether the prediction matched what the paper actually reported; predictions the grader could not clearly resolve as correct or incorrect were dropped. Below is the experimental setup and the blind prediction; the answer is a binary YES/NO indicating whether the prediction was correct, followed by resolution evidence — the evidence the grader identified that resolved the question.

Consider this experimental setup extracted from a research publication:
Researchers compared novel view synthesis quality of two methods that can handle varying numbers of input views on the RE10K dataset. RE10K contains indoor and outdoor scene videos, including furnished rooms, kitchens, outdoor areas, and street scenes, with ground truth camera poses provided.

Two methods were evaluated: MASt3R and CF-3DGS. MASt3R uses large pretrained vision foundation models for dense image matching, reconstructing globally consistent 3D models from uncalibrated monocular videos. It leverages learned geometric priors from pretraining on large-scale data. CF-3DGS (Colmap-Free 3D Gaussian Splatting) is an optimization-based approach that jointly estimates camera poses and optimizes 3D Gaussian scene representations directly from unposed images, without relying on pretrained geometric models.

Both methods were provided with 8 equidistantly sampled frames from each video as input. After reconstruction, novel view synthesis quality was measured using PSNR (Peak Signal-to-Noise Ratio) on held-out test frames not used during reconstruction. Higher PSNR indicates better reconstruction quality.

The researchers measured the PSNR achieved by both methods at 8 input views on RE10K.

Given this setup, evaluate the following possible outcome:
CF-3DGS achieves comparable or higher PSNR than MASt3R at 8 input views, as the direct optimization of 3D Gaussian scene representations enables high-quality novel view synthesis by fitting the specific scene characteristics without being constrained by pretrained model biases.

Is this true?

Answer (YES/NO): NO